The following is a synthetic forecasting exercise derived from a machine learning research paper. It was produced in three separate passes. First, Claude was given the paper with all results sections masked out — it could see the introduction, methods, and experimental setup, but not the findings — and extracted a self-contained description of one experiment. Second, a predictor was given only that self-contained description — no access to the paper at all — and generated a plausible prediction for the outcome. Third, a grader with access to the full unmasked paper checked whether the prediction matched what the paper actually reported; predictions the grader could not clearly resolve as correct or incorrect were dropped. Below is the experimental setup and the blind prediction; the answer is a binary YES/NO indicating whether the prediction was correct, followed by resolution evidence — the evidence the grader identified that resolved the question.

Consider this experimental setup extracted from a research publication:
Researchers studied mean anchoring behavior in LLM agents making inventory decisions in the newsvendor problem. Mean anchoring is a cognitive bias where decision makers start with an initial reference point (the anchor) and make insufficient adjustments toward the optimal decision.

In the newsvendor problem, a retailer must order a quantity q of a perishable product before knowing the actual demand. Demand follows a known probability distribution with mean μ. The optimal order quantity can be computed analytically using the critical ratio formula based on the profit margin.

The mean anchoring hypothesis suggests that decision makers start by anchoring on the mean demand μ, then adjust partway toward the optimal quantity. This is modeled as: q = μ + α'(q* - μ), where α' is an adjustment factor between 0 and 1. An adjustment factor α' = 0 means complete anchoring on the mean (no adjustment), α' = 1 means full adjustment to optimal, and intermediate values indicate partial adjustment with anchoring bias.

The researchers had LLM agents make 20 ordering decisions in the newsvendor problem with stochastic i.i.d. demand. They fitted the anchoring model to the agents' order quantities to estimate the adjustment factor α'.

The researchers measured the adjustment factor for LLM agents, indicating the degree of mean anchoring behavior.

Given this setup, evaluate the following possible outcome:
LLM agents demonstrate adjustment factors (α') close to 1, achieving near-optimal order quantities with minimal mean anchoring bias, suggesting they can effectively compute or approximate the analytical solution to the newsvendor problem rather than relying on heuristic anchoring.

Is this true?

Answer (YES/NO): NO